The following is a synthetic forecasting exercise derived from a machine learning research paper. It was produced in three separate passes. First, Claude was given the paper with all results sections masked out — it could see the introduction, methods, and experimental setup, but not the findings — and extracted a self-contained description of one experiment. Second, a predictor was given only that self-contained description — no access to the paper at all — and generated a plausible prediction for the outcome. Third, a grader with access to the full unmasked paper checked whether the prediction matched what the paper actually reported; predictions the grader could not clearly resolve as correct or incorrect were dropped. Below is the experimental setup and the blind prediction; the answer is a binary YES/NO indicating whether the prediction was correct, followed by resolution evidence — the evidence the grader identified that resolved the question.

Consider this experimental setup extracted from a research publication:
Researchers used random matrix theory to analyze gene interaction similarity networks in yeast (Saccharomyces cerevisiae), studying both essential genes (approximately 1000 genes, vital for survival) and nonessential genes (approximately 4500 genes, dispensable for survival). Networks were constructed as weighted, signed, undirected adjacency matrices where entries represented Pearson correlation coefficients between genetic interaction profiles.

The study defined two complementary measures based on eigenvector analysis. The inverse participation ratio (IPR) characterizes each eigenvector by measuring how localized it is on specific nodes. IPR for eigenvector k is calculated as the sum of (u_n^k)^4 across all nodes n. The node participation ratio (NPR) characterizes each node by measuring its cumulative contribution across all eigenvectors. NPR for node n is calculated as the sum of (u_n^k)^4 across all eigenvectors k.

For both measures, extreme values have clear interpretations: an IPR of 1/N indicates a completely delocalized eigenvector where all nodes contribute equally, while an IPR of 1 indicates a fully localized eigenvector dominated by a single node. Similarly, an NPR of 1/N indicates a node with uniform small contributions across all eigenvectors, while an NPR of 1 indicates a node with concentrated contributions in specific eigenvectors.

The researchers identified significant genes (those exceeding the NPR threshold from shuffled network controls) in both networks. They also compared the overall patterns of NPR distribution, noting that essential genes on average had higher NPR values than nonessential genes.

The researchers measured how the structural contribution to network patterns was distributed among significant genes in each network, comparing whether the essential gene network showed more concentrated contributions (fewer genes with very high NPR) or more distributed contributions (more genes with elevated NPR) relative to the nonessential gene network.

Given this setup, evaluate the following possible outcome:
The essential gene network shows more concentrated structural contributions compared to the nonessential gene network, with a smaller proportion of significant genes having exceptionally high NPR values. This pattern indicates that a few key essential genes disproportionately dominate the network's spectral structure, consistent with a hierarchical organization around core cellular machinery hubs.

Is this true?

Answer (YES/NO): NO